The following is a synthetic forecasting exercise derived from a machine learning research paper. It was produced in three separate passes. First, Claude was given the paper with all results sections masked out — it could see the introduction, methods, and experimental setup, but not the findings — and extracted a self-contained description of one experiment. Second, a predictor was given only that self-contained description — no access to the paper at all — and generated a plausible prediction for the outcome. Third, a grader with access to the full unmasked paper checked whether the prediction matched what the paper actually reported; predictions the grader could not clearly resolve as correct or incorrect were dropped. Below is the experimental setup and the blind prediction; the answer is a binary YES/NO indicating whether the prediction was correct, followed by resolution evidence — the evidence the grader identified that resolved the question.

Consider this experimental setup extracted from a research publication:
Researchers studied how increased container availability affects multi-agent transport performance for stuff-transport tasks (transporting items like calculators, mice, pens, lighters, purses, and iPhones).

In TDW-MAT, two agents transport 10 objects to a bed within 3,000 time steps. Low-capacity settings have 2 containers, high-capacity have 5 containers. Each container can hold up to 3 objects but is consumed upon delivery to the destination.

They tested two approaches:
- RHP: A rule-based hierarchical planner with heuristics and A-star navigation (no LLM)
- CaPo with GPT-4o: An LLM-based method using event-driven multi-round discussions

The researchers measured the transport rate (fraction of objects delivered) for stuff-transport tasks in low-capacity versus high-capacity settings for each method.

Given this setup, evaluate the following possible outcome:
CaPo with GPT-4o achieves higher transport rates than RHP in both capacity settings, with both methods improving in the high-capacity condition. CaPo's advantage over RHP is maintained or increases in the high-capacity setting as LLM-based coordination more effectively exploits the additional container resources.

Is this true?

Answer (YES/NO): NO